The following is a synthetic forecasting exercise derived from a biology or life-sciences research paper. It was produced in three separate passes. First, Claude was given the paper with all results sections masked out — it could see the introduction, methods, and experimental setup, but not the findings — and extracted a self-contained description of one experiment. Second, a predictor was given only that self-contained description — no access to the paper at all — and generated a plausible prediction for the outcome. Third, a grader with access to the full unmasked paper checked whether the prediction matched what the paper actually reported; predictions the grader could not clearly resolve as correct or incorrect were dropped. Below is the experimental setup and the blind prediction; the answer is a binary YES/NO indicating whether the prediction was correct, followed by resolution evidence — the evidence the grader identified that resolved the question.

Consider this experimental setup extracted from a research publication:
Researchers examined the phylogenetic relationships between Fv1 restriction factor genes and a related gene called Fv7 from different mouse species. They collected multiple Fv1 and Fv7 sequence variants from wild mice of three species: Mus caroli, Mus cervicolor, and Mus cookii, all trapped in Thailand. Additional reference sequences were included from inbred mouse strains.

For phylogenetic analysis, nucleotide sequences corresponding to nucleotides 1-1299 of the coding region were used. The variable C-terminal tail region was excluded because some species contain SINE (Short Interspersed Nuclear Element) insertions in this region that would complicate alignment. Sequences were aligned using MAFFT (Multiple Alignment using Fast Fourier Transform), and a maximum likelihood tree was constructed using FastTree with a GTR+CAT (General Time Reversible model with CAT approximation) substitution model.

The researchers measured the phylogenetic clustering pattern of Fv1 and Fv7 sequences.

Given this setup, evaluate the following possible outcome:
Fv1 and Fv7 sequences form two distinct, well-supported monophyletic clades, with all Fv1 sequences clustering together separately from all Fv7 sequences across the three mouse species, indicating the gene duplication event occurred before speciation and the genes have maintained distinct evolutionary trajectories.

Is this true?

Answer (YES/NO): NO